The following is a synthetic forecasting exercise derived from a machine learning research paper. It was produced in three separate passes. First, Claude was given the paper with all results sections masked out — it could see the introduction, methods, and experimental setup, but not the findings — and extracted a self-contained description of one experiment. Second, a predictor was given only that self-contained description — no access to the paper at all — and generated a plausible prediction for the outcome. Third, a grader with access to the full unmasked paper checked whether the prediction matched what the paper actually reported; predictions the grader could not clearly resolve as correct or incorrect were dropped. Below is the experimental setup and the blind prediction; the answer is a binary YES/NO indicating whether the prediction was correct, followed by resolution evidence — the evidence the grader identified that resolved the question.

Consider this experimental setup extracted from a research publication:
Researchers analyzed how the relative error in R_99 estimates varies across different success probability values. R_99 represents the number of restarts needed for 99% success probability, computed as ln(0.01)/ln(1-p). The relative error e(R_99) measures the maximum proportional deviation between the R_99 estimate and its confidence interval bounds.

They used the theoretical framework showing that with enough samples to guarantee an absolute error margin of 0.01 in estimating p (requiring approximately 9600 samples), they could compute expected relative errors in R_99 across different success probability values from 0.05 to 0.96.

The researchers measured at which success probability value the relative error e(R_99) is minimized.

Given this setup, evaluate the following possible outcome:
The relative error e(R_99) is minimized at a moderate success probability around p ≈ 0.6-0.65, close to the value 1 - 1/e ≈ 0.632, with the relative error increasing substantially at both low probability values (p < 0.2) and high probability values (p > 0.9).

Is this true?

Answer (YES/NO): YES